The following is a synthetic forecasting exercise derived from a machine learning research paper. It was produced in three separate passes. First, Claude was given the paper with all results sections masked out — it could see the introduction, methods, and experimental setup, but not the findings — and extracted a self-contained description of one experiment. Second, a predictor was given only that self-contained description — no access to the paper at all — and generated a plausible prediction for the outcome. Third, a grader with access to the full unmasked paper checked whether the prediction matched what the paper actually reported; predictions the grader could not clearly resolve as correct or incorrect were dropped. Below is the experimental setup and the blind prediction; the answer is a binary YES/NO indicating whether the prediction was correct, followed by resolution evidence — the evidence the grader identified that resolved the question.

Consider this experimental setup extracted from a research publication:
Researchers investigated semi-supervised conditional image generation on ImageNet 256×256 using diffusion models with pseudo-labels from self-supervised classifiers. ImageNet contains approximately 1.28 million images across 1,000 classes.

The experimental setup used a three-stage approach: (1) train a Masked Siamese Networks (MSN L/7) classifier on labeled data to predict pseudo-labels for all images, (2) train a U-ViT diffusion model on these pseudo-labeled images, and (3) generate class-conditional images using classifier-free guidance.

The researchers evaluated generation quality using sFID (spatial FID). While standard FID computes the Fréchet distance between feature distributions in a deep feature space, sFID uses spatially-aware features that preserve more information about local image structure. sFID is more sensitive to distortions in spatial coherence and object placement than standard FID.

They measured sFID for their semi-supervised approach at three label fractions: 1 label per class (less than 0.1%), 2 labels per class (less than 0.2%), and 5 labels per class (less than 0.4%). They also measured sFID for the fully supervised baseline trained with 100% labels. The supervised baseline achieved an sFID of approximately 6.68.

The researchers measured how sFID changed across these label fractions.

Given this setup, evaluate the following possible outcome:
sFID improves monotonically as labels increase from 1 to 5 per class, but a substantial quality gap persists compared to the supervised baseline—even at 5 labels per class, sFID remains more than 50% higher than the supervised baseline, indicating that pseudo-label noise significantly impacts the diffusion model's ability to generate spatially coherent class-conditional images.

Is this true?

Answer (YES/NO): NO